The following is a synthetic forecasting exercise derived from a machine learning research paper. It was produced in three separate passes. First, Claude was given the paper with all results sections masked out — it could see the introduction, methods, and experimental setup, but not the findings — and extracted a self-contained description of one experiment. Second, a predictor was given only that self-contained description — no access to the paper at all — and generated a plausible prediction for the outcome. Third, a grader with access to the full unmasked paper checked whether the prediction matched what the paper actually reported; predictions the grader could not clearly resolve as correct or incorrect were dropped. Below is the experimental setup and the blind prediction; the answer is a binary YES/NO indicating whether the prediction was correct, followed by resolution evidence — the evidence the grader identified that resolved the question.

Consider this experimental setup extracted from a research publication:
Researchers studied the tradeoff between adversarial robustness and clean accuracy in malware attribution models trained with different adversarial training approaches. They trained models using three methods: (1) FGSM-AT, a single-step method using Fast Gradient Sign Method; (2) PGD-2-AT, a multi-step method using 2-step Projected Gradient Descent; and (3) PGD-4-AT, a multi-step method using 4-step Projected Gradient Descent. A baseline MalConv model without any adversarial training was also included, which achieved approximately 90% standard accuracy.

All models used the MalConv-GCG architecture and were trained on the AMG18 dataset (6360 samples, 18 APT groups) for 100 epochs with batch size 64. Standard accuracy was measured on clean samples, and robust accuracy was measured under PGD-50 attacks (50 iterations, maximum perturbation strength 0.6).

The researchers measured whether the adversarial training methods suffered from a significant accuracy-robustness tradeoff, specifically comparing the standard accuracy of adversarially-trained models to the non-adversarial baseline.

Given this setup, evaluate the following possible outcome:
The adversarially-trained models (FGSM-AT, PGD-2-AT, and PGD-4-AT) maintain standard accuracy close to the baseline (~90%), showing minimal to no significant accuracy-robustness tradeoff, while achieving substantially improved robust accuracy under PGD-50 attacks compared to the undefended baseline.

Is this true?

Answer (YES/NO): NO